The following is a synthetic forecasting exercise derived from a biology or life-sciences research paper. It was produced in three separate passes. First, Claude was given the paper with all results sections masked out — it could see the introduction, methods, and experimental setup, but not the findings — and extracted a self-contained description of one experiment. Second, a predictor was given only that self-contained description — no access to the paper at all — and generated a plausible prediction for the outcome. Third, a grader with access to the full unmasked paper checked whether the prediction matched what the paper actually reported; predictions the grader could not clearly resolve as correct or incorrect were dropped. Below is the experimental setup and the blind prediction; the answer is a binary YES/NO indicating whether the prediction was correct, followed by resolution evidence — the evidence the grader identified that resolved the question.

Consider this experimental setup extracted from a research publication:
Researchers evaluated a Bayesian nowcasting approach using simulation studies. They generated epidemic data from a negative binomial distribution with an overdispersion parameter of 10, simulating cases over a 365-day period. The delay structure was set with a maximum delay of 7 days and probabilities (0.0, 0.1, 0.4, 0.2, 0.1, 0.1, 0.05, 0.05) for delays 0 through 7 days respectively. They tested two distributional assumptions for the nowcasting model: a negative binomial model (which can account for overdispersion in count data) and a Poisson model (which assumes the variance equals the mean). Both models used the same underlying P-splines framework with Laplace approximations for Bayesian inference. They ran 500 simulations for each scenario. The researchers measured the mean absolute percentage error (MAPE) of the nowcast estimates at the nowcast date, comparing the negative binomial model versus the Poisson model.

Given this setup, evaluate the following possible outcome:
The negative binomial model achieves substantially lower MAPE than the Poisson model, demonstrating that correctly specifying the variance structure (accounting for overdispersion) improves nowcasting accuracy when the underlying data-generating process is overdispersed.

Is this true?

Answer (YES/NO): NO